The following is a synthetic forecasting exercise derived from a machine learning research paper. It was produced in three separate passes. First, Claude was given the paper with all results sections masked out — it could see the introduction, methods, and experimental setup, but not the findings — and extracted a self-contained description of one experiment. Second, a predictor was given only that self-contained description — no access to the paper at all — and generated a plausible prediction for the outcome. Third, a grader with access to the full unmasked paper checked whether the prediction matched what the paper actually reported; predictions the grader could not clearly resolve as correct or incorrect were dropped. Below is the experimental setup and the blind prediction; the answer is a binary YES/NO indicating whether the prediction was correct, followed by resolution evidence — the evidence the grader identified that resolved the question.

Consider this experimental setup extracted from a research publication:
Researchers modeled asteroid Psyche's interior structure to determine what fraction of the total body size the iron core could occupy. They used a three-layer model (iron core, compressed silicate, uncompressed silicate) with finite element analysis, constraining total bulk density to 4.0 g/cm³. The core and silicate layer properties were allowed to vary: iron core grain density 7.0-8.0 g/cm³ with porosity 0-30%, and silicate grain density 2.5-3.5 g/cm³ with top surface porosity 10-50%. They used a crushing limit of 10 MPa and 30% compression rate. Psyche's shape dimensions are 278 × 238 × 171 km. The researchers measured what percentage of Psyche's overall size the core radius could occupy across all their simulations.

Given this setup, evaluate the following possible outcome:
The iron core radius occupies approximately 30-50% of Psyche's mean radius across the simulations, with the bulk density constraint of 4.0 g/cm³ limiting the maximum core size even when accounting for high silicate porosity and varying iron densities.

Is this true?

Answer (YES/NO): NO